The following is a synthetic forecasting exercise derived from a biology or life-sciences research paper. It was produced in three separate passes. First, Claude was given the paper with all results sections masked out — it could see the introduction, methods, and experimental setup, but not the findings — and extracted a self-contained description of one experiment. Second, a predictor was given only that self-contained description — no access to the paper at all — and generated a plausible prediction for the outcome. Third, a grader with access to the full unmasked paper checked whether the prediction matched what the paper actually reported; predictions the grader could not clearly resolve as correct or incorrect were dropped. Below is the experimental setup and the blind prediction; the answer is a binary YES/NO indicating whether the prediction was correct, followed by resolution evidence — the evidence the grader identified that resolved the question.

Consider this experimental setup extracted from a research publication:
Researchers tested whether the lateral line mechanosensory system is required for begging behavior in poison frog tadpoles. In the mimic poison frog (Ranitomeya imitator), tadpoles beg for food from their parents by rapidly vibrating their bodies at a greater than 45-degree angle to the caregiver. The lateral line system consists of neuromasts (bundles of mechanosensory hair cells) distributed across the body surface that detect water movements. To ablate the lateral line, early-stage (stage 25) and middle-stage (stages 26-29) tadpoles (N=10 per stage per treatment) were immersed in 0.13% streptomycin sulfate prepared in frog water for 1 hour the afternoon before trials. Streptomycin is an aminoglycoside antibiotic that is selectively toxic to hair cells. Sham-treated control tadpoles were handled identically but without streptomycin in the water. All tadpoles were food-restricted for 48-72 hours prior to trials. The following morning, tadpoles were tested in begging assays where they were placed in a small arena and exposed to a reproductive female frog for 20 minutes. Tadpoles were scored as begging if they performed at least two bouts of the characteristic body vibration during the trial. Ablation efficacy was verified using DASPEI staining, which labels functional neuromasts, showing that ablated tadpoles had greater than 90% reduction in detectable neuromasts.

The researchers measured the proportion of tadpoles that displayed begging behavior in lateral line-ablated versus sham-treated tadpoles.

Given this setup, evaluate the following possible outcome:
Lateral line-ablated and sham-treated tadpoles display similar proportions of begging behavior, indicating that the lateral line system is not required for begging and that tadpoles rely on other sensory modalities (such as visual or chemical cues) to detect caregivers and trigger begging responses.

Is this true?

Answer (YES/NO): NO